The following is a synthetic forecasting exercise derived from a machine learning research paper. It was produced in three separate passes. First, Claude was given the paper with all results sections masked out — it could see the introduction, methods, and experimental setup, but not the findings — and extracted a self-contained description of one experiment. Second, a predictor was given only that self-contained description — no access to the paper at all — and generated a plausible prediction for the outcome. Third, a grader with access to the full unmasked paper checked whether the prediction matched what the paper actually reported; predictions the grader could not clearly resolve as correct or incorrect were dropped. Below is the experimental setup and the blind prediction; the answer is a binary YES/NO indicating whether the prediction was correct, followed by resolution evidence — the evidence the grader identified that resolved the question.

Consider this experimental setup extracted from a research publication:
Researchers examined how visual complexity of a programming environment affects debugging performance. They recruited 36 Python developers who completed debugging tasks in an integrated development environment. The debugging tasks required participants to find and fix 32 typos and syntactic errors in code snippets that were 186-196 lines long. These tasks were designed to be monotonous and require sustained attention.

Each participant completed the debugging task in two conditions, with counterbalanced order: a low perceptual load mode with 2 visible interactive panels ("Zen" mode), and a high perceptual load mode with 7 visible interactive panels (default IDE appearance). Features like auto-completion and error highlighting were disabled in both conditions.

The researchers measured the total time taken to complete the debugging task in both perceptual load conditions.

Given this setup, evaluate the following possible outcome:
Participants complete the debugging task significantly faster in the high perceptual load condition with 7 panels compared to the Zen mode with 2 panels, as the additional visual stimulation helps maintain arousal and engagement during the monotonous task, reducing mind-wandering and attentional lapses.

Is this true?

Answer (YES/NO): NO